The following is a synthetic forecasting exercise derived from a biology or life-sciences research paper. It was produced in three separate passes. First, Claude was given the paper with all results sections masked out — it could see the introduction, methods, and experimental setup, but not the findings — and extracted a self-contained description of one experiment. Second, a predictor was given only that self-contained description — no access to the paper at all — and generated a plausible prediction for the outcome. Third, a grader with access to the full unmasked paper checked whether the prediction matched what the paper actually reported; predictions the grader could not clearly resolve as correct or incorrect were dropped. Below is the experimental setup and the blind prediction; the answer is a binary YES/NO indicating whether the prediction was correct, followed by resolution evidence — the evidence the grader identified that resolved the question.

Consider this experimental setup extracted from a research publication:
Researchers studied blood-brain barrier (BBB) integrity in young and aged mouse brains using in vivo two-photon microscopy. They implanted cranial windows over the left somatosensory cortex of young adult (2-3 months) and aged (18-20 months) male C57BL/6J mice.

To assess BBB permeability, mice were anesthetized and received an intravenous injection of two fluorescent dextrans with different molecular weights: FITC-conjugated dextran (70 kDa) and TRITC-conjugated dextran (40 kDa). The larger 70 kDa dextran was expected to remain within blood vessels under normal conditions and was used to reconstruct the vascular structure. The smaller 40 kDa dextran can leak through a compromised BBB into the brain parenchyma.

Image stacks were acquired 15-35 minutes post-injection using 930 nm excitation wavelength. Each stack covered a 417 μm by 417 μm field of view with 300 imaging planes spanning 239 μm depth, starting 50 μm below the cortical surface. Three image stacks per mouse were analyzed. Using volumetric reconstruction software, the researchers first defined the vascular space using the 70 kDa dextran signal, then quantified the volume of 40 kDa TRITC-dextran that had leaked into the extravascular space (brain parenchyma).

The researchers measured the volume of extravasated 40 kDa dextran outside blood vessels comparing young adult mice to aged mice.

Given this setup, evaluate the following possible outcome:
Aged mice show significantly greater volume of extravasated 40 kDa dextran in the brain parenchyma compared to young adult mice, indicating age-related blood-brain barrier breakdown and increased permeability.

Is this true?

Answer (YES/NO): YES